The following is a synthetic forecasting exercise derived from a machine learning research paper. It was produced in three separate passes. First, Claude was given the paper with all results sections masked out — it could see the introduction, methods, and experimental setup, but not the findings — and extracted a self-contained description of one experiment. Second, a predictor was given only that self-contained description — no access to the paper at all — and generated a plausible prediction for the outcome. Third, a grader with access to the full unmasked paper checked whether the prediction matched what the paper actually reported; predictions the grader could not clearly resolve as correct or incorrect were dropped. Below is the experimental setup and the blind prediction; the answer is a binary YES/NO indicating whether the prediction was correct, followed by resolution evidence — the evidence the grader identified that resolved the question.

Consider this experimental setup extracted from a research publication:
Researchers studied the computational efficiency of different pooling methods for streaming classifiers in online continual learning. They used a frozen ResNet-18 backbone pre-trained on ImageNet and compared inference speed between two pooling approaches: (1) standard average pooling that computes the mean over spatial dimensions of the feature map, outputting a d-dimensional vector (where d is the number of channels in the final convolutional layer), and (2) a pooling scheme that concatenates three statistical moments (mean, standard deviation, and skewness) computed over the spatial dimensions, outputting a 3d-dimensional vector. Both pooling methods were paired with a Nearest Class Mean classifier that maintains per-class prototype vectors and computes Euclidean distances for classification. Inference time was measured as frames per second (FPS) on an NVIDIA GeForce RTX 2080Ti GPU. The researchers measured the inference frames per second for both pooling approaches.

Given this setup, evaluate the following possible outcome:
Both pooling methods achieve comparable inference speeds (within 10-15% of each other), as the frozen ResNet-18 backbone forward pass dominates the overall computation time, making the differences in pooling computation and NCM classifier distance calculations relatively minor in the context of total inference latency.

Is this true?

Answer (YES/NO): YES